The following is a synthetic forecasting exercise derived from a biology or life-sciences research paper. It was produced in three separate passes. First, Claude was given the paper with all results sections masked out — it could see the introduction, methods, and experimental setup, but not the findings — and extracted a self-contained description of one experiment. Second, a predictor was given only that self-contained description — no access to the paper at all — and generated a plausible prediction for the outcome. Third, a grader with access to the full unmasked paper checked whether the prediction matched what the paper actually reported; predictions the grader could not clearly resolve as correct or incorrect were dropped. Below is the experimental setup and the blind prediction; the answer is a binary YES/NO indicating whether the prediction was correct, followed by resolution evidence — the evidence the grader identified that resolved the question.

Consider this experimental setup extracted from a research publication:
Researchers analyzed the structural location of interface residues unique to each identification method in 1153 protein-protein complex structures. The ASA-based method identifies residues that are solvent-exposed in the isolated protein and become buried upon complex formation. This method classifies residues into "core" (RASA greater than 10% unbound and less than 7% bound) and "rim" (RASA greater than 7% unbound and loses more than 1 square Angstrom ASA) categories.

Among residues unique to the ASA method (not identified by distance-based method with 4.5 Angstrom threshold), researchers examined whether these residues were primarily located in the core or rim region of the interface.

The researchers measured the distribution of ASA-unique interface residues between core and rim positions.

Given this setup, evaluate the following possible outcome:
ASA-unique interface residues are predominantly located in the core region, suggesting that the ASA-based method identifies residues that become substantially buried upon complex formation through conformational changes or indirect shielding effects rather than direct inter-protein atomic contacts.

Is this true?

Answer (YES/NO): NO